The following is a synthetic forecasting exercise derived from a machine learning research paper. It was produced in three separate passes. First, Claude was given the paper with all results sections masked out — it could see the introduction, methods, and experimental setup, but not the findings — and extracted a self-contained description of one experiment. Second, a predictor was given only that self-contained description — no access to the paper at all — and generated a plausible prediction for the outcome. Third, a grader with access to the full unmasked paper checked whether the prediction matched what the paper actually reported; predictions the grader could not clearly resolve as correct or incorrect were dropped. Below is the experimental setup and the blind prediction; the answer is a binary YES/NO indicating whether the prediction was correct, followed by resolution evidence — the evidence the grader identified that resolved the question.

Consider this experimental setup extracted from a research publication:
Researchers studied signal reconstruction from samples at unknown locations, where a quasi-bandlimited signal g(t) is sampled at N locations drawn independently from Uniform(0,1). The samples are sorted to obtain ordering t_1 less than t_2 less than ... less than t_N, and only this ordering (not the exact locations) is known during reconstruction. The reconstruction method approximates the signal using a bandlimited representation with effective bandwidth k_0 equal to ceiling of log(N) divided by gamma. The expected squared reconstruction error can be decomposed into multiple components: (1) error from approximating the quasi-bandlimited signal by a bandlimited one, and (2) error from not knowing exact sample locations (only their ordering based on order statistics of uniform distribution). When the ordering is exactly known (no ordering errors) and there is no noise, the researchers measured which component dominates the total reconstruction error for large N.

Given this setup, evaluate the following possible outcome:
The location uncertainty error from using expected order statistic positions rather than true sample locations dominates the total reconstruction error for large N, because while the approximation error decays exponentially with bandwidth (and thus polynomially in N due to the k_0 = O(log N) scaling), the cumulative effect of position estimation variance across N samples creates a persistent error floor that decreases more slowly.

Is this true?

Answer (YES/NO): YES